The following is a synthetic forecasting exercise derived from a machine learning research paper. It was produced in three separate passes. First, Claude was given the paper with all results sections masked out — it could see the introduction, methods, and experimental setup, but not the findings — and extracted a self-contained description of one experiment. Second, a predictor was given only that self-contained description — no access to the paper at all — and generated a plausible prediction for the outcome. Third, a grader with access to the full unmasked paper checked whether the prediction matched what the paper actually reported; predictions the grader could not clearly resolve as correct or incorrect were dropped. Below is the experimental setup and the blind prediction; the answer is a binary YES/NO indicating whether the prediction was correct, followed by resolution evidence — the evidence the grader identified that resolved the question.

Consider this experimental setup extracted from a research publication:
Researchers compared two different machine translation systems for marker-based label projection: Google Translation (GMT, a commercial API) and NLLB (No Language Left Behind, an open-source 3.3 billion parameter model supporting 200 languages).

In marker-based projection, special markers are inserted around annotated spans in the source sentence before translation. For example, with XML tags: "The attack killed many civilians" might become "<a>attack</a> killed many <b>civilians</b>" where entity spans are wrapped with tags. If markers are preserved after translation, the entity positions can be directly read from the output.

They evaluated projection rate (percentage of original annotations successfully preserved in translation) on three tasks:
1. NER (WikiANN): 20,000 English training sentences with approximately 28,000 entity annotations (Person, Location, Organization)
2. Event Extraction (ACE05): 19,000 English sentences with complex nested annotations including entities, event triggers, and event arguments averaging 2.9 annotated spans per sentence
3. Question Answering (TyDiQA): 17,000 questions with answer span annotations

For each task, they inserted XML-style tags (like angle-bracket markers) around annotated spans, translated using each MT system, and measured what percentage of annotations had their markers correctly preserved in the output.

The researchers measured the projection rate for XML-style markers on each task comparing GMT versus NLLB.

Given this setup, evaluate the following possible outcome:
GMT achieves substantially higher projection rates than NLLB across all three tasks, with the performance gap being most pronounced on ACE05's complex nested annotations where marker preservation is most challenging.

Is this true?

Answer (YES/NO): YES